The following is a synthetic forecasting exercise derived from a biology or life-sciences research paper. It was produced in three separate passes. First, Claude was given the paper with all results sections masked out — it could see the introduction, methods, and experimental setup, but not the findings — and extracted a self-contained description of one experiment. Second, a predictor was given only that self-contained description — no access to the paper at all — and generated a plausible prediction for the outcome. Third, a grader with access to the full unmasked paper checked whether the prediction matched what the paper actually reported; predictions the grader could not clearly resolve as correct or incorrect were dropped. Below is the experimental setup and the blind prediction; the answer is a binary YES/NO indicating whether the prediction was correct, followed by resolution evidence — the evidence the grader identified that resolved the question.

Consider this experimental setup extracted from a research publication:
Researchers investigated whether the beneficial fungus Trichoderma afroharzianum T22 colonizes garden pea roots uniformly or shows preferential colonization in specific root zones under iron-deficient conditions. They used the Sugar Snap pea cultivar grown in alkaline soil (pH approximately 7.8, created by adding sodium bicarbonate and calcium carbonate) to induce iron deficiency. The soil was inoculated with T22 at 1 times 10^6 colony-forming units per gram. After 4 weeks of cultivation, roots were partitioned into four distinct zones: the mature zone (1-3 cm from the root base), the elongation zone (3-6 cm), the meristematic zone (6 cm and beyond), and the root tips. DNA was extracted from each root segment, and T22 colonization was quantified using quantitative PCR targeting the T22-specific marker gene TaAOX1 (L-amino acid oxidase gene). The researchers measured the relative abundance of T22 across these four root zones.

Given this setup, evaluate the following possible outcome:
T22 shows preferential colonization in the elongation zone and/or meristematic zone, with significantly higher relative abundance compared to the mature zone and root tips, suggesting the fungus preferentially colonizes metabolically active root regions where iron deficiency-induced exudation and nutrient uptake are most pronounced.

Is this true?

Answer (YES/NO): NO